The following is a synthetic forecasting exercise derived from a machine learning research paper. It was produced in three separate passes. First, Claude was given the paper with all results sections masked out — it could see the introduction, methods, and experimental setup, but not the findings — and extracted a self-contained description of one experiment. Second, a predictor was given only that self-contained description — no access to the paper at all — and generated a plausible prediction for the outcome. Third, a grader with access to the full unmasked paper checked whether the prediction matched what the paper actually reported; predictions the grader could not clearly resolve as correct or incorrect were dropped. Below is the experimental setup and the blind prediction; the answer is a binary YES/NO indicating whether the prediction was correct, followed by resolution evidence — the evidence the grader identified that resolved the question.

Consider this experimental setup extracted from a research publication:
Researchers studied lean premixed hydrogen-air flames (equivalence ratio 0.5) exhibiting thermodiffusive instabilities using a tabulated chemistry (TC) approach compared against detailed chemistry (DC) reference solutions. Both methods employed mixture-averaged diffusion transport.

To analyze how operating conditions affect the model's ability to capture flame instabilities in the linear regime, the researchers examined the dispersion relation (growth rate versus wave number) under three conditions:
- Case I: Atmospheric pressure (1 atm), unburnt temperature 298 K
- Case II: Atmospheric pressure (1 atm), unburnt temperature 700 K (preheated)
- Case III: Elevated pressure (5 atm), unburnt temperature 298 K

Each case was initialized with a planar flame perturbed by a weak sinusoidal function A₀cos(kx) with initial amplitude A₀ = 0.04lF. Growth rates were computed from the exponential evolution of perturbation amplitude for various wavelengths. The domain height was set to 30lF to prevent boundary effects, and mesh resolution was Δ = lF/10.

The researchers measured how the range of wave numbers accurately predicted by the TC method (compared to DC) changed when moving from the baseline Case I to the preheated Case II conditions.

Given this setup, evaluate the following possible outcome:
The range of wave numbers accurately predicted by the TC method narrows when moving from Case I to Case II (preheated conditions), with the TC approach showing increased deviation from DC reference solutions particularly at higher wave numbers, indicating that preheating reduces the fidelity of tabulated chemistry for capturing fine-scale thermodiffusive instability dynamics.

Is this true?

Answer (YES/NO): NO